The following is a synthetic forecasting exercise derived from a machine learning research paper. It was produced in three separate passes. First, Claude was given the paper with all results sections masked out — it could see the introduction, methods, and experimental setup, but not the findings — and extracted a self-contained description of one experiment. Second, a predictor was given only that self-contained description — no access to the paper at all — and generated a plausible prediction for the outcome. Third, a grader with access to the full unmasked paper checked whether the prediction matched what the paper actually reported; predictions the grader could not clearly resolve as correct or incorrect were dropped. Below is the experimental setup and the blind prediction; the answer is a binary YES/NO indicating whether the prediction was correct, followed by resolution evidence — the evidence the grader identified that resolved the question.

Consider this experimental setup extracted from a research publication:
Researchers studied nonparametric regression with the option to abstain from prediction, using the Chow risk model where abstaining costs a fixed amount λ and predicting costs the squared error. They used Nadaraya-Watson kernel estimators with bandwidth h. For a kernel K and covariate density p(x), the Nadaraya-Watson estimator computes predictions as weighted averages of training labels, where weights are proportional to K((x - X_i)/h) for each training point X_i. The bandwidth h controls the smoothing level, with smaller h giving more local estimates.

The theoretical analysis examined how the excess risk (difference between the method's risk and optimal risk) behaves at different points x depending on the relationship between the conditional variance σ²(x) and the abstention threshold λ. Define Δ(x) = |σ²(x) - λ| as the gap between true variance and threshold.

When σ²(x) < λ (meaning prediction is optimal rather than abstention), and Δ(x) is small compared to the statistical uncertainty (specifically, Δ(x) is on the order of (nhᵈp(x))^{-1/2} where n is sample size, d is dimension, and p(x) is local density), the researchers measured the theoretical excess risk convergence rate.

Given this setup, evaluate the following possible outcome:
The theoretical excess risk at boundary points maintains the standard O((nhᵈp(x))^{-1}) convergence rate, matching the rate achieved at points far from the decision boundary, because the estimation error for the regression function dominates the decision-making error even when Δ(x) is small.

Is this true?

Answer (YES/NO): NO